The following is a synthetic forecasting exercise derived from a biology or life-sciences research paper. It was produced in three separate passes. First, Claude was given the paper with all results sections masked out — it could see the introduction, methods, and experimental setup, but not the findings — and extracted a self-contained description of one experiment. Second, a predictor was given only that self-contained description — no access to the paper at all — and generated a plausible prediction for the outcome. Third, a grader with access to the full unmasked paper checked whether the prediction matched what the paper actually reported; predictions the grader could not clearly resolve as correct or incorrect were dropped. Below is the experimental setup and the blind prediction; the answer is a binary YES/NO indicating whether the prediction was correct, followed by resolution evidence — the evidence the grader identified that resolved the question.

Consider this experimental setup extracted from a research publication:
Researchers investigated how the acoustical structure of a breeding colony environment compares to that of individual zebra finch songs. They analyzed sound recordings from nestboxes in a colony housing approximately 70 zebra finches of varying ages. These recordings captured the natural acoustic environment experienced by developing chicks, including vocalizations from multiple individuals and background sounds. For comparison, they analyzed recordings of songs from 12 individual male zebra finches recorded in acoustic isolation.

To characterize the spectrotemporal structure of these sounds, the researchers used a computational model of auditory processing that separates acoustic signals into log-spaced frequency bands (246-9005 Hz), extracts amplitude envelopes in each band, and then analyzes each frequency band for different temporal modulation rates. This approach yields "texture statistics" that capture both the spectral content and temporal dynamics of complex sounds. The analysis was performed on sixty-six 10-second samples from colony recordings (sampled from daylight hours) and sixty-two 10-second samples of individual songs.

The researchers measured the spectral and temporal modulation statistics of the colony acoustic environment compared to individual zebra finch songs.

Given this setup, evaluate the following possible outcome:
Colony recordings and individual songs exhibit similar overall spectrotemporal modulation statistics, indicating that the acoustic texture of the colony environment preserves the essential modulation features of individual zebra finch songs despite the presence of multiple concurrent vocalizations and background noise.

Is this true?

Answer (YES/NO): YES